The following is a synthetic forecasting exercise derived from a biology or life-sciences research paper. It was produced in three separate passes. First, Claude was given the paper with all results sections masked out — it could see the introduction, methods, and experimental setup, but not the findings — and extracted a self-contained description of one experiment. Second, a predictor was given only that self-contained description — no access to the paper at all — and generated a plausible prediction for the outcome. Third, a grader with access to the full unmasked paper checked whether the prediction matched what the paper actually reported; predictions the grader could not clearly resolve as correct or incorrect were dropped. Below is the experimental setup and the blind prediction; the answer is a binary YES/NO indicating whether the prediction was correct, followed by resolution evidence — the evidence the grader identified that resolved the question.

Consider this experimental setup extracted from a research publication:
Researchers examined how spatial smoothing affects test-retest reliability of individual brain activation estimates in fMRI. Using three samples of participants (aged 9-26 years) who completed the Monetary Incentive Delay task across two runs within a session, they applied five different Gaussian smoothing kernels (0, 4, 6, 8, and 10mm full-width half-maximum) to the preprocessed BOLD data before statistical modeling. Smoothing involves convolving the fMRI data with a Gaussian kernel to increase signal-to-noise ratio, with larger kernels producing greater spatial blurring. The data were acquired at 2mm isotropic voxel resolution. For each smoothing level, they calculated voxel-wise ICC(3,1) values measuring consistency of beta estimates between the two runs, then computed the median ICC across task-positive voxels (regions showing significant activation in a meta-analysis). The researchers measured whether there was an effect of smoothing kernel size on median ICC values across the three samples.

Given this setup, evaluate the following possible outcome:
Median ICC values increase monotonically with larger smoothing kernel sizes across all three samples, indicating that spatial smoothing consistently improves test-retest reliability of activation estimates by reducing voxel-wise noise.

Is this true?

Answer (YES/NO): YES